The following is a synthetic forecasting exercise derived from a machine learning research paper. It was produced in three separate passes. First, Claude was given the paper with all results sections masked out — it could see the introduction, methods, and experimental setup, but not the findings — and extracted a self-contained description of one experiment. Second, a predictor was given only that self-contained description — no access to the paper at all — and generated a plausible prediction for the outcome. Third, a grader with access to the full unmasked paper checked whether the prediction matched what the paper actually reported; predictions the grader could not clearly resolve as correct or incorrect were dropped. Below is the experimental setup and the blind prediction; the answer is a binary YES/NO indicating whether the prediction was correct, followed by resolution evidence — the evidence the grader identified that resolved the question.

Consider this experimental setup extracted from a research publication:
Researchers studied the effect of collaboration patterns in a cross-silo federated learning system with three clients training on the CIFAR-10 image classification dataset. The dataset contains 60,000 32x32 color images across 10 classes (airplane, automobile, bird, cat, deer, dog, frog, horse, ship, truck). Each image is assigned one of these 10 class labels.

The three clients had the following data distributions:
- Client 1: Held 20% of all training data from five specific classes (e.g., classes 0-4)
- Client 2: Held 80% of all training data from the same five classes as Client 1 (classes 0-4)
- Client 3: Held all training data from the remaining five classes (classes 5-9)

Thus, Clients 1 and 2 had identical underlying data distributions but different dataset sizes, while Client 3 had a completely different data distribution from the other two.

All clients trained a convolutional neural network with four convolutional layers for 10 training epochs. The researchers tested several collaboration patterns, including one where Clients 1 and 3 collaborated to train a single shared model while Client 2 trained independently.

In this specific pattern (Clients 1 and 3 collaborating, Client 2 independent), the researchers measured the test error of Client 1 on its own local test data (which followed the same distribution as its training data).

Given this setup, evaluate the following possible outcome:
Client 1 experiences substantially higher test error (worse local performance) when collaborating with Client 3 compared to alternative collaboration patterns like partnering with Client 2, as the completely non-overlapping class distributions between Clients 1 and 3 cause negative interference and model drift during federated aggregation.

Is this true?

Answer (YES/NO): YES